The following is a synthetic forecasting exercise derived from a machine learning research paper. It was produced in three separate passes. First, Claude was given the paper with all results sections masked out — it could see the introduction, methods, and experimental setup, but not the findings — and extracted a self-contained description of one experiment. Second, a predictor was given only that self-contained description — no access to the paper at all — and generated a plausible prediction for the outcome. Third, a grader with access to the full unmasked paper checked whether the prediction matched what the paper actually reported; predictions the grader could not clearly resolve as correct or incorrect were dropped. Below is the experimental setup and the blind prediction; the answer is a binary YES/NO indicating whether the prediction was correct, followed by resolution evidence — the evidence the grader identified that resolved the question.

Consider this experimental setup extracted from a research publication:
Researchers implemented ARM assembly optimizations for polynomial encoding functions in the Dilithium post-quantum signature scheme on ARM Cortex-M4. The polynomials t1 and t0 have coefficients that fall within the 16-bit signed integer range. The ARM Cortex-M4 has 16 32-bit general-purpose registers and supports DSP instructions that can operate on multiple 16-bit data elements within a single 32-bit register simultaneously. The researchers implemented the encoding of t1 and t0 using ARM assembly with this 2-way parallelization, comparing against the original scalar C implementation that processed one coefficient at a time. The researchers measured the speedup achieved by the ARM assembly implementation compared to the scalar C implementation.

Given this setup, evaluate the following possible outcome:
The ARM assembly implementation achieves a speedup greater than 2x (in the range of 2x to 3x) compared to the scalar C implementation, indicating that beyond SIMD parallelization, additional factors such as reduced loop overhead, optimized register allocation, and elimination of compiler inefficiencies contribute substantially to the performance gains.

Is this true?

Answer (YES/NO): NO